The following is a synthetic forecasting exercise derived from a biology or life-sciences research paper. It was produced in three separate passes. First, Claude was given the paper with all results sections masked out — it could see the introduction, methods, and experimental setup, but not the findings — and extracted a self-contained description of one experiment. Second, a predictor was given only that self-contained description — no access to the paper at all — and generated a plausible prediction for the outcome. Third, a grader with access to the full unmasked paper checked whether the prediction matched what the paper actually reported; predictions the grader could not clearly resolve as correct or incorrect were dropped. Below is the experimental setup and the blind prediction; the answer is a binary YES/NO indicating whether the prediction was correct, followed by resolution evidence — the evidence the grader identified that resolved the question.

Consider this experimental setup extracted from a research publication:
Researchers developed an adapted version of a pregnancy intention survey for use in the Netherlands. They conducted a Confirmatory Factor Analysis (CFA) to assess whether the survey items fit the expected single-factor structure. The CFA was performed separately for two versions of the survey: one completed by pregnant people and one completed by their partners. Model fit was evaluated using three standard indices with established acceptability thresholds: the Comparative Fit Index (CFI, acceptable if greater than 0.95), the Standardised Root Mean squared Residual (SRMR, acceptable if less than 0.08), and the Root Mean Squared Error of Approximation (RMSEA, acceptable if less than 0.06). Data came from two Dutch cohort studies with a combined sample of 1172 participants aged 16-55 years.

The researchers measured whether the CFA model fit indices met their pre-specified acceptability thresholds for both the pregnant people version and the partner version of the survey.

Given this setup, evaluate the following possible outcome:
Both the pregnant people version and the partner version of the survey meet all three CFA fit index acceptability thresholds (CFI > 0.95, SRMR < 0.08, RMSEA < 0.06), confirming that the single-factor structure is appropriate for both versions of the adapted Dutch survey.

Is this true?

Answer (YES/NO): NO